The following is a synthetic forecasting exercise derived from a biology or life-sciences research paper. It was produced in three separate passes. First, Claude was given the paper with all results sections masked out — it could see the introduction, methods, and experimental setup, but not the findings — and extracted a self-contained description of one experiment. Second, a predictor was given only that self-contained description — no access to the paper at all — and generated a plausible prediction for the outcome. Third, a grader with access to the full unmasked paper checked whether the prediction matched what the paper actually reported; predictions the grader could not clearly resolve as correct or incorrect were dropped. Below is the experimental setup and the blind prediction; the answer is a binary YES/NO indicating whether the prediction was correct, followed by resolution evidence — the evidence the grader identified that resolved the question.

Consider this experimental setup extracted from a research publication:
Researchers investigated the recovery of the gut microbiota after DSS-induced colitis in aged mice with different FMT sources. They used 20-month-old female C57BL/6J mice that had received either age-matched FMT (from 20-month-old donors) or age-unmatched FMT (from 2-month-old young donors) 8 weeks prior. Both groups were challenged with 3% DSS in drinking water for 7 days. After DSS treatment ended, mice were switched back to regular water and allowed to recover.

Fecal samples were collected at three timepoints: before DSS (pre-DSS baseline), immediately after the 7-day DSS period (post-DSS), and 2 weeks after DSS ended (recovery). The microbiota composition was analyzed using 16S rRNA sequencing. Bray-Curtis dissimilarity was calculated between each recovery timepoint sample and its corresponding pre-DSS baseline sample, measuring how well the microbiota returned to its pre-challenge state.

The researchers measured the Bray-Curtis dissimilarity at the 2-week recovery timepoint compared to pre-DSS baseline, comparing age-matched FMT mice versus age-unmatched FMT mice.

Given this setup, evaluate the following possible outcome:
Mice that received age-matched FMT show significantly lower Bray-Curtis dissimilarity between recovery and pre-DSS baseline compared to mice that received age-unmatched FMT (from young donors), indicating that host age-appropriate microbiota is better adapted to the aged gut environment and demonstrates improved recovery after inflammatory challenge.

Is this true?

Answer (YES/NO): YES